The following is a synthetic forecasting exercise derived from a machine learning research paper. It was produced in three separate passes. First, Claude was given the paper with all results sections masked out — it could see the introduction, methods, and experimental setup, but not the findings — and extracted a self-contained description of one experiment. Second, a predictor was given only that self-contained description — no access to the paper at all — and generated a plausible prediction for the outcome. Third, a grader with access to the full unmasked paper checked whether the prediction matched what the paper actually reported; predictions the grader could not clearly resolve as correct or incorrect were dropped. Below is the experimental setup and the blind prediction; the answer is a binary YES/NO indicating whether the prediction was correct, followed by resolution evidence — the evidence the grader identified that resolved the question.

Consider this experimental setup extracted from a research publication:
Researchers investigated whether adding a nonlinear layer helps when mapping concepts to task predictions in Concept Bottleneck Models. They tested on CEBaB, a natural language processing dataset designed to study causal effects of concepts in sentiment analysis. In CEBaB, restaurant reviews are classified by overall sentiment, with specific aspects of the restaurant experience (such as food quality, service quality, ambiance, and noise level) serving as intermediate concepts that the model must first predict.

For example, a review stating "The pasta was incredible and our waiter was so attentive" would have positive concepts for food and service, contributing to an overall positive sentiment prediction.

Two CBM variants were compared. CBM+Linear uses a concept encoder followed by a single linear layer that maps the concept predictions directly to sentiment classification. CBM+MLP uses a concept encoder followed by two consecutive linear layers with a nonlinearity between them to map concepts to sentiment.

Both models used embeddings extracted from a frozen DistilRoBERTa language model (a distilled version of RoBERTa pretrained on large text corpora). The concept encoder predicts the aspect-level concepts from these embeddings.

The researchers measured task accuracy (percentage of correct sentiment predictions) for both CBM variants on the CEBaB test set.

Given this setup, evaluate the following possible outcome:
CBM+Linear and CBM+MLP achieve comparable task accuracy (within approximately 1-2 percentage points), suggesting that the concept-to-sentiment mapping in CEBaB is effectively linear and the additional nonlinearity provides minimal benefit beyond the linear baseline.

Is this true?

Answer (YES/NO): NO